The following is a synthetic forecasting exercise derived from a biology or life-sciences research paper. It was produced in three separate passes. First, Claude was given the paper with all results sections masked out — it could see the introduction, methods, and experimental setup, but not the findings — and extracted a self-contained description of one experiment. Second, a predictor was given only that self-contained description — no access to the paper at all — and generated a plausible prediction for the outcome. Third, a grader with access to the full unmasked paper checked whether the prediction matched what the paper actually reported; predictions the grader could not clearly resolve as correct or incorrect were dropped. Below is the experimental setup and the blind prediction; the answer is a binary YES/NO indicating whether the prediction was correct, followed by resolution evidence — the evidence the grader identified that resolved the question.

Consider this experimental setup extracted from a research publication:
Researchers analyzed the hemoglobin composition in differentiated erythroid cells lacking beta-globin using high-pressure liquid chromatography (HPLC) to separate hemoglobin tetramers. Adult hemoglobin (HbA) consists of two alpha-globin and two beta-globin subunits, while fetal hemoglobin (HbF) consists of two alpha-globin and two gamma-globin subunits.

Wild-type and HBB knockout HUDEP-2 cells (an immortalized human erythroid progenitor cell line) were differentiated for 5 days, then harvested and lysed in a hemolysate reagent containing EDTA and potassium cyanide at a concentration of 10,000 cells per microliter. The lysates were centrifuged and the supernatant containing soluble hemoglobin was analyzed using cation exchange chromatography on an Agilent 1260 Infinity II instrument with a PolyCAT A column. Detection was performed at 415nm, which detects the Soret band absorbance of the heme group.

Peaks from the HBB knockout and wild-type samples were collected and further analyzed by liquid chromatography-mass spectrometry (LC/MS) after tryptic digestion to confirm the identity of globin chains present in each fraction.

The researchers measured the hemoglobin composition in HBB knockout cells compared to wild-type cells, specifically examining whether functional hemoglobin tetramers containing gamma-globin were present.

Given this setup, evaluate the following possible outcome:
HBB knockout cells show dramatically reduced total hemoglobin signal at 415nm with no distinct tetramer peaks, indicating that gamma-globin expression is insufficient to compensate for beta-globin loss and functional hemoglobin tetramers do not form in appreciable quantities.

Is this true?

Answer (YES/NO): NO